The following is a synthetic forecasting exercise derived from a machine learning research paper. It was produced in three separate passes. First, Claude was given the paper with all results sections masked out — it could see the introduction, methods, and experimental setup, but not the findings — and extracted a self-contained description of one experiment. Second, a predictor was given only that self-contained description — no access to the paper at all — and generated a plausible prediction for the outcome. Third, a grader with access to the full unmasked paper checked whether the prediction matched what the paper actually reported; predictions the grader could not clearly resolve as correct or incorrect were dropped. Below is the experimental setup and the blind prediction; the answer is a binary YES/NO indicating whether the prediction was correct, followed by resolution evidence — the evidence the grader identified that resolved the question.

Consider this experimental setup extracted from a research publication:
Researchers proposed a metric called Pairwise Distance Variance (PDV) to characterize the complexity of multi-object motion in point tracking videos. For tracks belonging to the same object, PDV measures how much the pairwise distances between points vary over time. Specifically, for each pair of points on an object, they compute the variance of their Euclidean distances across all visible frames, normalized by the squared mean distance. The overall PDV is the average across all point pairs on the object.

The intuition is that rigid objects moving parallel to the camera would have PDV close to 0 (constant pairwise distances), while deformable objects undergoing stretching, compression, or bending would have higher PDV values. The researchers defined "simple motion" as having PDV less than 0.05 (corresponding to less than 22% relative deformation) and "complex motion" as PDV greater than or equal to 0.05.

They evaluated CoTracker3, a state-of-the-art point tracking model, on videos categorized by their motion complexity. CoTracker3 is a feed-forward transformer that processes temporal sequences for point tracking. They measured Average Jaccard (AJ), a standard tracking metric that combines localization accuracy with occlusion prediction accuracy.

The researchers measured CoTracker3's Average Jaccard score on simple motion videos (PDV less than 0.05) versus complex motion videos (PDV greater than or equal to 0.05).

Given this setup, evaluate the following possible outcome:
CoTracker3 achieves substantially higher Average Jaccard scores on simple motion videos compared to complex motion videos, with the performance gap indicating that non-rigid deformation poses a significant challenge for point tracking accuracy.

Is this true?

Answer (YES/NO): YES